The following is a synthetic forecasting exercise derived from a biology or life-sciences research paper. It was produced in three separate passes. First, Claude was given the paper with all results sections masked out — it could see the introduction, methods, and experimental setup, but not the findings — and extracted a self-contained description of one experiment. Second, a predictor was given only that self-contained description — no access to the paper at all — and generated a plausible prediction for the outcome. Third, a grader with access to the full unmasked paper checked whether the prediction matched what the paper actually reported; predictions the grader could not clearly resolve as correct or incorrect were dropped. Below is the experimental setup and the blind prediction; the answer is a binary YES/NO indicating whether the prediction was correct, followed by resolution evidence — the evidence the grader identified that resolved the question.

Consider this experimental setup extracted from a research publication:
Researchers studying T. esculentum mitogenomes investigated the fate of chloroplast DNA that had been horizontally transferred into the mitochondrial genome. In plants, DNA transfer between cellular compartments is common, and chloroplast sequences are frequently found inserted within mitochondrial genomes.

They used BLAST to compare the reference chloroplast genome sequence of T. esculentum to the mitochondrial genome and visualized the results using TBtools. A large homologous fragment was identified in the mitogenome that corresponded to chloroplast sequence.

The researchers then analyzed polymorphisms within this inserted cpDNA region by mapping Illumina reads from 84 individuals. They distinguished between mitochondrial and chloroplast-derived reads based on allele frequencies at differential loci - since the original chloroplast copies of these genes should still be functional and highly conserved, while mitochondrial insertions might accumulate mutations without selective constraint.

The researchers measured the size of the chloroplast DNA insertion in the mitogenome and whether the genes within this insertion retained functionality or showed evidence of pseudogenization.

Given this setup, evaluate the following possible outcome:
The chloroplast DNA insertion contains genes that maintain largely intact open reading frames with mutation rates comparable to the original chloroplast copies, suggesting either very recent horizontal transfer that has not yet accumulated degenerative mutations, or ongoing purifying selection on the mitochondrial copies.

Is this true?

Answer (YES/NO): NO